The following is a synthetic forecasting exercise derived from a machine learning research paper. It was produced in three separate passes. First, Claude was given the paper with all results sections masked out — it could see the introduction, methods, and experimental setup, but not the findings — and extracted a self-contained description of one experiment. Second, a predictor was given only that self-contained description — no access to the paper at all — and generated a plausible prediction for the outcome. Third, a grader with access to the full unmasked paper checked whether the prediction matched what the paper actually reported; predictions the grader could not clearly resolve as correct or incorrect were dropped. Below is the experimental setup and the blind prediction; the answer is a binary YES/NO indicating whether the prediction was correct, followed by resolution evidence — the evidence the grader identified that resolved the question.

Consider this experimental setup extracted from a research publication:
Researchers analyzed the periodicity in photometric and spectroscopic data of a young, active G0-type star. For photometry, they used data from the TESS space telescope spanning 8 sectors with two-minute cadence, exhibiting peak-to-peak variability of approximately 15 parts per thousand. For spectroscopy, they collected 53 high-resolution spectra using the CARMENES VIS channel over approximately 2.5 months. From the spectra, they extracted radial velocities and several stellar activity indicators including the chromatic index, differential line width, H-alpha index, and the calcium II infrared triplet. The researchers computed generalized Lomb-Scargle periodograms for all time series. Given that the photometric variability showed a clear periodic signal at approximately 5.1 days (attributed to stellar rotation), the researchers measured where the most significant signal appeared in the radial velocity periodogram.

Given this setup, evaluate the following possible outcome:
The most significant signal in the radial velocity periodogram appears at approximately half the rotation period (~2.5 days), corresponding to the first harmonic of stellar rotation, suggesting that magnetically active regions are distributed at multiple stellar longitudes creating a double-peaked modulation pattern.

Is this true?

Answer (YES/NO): YES